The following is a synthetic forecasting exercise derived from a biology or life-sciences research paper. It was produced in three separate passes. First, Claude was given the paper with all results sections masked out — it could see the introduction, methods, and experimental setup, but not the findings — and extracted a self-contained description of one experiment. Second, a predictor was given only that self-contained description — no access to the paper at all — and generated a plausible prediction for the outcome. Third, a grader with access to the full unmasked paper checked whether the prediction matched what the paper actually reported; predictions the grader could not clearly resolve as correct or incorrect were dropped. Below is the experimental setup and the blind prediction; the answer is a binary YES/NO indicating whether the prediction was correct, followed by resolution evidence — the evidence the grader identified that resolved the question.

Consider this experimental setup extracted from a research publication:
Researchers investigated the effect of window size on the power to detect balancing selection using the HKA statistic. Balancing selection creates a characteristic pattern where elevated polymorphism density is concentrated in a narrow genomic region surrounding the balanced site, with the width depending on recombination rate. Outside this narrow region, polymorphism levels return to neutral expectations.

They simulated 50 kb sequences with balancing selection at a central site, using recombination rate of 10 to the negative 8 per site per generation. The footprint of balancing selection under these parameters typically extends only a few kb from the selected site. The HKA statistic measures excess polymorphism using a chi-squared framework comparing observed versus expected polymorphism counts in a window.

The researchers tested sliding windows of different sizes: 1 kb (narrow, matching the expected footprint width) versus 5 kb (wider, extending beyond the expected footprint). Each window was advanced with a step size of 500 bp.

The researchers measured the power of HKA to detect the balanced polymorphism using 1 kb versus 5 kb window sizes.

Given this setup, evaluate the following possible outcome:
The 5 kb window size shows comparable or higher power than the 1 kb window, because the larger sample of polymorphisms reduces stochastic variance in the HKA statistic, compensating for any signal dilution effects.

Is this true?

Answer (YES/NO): NO